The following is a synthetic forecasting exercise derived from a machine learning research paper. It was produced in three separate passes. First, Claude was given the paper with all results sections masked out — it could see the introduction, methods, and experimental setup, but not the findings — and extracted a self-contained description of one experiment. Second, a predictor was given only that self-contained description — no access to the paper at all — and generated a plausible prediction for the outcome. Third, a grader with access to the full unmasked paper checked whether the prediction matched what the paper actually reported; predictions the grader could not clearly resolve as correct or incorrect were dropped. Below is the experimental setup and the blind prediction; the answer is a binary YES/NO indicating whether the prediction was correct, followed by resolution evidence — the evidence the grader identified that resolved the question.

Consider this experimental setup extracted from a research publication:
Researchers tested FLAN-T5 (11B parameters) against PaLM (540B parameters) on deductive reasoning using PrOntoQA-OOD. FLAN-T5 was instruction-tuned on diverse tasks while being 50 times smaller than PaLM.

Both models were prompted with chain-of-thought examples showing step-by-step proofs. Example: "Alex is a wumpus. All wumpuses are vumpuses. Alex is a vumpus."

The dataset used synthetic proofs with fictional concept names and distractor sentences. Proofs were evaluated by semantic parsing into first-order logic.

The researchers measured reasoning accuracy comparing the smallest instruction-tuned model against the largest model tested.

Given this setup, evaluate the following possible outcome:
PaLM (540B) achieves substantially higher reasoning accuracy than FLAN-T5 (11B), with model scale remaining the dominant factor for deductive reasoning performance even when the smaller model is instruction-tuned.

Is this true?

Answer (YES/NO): NO